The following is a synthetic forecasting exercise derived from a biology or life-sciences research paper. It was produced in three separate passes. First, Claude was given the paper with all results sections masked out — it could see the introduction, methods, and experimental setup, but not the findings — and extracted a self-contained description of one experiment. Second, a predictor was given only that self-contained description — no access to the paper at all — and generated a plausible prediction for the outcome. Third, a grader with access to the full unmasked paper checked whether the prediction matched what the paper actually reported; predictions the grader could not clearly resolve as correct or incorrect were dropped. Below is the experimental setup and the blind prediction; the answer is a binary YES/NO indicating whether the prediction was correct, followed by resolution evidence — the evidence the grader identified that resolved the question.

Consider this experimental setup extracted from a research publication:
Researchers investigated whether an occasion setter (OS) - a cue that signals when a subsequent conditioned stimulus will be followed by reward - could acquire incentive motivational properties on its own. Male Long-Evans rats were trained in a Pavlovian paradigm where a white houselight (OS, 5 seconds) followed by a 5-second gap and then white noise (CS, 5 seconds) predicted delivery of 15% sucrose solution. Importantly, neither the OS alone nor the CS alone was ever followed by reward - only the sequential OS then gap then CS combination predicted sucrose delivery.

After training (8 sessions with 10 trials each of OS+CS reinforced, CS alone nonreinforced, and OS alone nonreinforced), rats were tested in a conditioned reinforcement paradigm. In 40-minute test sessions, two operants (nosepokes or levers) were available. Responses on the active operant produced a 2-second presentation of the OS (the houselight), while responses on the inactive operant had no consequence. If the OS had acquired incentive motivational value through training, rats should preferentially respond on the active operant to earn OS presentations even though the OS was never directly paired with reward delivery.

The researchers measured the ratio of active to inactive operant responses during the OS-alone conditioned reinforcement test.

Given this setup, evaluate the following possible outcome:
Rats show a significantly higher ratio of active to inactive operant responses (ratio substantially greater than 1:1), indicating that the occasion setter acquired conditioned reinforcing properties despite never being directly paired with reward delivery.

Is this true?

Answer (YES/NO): YES